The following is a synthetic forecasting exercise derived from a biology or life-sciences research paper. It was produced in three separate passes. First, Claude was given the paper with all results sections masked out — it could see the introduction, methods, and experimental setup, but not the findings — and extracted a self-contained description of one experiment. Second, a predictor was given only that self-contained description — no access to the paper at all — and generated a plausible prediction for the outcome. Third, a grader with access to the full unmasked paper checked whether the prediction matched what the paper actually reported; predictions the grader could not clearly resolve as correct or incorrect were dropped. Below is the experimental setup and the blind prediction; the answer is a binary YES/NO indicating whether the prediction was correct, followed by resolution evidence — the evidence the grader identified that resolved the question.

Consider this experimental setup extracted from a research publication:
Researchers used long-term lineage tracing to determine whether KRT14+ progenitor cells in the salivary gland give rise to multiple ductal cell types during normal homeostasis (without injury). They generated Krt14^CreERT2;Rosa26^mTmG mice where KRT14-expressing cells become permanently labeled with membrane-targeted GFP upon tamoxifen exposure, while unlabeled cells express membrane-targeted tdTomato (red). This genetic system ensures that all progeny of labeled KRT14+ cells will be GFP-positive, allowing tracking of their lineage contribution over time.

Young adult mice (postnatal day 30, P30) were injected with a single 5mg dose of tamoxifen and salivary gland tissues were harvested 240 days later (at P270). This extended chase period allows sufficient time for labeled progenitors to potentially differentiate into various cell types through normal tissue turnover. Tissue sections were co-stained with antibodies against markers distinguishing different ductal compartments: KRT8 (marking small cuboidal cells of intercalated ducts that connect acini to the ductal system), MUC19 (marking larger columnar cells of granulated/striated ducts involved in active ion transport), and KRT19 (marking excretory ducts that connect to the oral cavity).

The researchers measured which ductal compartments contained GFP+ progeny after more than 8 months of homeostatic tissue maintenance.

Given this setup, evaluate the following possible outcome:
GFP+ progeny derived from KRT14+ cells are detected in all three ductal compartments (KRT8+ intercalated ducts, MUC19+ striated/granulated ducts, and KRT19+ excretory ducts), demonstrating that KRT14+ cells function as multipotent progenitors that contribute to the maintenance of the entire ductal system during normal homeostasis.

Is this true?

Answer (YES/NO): NO